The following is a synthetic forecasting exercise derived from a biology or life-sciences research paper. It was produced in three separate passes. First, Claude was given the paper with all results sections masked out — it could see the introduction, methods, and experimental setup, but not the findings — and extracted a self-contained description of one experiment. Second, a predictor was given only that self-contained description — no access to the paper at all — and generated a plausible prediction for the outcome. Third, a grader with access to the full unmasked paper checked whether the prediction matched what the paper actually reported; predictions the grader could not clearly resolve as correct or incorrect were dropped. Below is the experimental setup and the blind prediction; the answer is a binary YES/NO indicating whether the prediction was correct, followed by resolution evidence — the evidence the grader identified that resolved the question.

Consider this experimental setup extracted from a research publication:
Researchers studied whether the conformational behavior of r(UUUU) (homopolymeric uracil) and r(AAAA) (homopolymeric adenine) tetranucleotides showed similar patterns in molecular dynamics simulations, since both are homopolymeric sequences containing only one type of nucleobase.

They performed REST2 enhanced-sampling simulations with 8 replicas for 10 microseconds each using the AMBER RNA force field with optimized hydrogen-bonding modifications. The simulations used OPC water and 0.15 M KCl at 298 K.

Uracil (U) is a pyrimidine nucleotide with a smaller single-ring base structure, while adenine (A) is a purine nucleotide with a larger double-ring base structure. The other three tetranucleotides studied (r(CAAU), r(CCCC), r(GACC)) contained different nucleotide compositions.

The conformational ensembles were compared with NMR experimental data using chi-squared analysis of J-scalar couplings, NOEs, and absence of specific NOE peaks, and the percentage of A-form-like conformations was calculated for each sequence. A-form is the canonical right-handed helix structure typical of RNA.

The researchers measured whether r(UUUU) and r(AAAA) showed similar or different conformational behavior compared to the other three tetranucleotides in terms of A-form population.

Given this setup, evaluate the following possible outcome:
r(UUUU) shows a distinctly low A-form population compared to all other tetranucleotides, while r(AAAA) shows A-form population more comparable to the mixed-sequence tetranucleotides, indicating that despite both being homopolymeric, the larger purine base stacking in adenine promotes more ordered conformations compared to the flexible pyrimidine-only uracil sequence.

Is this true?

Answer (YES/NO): NO